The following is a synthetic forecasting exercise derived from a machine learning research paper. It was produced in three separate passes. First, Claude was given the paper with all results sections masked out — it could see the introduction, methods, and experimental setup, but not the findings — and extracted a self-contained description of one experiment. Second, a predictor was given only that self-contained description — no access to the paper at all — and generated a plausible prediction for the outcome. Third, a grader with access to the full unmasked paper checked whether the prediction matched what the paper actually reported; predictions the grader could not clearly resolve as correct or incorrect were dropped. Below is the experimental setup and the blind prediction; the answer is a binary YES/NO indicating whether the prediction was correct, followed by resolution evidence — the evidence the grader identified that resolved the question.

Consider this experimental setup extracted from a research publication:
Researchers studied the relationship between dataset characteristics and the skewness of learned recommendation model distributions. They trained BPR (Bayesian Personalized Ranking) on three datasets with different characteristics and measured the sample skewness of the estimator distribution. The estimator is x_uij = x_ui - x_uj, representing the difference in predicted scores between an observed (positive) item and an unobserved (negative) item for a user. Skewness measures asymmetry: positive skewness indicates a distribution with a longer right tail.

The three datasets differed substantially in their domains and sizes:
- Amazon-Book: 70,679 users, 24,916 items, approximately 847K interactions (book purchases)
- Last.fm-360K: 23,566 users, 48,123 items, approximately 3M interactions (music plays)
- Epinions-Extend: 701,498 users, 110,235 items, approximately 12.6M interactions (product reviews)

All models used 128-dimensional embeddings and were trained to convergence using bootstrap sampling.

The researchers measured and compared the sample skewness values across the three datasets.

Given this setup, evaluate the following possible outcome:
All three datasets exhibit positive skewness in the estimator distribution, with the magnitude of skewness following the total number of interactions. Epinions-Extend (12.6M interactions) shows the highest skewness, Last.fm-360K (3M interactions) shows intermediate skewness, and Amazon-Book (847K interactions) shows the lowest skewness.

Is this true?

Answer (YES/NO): YES